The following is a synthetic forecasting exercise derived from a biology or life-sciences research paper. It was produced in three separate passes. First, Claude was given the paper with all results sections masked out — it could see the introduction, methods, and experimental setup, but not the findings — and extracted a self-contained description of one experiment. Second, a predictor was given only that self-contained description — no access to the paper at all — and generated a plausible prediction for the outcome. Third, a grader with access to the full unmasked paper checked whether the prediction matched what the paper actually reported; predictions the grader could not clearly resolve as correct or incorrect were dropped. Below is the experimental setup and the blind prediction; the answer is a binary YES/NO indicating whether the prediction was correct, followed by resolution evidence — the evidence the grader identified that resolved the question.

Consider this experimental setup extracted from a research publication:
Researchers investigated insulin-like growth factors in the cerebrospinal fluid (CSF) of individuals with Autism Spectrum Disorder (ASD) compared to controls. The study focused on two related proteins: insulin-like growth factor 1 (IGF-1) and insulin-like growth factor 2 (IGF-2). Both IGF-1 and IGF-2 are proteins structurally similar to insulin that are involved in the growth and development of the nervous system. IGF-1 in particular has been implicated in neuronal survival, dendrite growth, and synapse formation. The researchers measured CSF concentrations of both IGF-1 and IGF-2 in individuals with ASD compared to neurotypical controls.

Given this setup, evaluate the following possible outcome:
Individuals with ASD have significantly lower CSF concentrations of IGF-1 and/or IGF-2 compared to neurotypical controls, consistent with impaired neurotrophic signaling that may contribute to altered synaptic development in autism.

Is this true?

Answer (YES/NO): YES